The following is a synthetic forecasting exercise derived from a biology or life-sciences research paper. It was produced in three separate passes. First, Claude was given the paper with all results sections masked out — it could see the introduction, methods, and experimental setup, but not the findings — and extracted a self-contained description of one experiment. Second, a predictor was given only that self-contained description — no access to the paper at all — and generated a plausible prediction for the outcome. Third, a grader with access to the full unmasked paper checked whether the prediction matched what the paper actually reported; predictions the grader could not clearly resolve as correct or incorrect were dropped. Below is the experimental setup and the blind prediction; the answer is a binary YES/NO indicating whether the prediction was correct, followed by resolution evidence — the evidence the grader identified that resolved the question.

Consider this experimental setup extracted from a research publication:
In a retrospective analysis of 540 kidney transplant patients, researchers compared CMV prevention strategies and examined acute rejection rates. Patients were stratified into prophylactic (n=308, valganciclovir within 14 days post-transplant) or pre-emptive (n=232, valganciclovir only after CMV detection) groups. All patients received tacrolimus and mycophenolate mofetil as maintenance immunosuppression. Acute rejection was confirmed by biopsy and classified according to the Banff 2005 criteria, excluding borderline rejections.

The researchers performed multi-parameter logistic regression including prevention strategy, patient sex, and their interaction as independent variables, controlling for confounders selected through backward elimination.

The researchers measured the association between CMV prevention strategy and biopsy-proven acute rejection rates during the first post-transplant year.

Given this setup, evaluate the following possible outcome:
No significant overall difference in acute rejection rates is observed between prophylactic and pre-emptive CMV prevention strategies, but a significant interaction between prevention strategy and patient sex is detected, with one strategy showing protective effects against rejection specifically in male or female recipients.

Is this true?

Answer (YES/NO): NO